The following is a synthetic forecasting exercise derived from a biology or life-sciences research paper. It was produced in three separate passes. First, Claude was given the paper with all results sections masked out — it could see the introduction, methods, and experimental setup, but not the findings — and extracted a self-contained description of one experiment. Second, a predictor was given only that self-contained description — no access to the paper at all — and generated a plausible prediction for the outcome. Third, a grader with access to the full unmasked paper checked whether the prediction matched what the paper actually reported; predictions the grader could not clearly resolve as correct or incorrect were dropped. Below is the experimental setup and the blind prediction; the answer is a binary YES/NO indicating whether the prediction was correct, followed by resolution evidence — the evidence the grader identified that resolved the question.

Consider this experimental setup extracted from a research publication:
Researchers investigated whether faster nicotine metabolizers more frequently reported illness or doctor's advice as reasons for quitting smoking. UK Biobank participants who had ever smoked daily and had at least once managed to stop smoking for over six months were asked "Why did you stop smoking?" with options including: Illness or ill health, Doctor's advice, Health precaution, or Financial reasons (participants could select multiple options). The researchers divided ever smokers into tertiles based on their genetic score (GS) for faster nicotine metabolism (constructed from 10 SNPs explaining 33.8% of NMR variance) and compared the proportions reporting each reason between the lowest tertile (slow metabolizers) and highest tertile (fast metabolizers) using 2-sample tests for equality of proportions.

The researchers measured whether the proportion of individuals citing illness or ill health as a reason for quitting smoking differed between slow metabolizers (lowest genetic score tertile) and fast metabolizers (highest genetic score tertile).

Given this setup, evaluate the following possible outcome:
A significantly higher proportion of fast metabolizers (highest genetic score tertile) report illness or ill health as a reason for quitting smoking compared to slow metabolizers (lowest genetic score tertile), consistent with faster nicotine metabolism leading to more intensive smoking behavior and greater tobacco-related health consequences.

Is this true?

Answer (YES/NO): NO